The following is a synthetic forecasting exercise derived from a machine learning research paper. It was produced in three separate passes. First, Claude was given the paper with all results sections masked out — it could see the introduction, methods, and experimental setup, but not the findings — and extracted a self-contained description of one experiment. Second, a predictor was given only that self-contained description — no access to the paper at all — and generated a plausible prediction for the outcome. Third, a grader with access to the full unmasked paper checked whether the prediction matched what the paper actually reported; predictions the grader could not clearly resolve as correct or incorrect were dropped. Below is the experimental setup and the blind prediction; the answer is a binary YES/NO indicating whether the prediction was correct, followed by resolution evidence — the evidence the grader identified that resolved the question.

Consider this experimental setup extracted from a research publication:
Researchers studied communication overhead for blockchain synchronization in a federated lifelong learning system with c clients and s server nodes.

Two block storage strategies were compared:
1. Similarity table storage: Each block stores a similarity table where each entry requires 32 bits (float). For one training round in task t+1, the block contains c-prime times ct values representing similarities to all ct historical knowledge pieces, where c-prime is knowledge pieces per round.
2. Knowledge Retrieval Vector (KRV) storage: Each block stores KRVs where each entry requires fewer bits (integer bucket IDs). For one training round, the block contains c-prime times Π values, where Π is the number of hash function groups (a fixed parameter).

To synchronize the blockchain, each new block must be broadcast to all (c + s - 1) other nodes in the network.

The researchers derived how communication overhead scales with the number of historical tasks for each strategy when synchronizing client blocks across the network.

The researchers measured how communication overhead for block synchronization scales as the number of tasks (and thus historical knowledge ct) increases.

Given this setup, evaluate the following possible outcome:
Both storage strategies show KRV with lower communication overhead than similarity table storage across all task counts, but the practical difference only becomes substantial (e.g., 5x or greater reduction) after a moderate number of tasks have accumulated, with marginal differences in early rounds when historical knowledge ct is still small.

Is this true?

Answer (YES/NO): NO